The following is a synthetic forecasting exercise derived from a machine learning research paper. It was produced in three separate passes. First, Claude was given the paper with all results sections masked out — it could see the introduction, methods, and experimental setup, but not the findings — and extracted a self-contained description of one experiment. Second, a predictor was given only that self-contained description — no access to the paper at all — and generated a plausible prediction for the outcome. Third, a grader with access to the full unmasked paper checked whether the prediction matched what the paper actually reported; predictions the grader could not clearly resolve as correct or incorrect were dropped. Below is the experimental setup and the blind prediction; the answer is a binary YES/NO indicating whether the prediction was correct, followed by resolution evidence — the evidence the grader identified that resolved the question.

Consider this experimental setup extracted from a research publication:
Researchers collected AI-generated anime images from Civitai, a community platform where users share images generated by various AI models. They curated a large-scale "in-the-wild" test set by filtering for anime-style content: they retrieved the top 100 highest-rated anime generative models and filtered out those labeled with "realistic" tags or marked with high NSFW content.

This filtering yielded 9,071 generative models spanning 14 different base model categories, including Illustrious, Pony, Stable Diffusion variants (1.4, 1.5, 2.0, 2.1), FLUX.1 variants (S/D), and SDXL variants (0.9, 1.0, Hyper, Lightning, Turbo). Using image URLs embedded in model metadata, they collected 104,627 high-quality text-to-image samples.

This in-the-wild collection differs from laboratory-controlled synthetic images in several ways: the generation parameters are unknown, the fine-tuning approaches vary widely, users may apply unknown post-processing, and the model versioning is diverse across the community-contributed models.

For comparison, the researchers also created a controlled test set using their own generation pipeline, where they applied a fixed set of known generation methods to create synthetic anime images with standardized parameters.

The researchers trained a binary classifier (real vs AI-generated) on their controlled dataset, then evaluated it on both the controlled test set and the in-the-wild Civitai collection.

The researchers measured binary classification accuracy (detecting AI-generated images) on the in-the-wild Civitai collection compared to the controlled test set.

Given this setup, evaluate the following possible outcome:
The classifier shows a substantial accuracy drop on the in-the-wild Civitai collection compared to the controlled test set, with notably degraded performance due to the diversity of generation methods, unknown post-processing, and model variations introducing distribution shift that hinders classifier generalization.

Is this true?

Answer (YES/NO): YES